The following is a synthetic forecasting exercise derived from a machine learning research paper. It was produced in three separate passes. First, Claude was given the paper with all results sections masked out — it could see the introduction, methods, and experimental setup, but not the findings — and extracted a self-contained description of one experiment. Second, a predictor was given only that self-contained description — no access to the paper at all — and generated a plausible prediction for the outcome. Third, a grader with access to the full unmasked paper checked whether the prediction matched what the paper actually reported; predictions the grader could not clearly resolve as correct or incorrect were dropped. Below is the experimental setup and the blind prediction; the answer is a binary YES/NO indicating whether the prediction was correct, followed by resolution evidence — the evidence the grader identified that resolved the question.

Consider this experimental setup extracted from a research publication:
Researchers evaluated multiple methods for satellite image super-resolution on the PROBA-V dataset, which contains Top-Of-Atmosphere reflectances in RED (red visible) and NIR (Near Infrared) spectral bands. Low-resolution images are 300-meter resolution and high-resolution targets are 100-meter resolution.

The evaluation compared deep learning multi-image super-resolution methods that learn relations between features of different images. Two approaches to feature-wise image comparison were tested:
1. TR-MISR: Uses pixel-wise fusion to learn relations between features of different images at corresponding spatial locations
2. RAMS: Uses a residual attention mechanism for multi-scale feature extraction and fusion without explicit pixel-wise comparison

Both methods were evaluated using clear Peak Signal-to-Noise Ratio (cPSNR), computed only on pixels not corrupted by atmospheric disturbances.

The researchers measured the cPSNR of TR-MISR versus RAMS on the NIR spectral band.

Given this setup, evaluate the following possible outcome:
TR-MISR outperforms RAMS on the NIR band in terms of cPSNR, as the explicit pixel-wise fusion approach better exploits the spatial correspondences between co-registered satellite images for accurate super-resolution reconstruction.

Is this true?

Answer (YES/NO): YES